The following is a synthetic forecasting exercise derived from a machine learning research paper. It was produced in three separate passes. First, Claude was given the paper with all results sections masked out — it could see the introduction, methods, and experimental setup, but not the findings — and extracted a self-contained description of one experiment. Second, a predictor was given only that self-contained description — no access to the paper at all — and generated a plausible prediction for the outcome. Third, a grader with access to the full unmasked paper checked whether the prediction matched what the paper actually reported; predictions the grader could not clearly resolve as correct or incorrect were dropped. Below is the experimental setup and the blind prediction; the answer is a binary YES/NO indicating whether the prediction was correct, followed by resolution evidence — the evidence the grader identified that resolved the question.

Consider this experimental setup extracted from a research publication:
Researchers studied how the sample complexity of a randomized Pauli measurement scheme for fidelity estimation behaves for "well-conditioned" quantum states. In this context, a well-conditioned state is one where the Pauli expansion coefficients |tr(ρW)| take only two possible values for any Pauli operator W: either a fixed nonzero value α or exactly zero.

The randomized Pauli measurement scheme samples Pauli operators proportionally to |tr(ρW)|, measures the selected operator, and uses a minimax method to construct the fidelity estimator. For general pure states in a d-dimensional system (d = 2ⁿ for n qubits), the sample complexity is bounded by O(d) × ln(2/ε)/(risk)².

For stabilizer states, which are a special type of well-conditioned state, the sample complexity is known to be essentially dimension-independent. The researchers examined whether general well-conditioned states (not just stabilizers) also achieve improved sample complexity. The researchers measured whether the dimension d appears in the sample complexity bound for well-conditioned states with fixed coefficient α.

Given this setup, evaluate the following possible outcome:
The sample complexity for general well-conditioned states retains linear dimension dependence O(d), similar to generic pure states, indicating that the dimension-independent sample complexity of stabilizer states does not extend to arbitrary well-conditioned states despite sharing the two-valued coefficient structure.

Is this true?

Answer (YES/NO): NO